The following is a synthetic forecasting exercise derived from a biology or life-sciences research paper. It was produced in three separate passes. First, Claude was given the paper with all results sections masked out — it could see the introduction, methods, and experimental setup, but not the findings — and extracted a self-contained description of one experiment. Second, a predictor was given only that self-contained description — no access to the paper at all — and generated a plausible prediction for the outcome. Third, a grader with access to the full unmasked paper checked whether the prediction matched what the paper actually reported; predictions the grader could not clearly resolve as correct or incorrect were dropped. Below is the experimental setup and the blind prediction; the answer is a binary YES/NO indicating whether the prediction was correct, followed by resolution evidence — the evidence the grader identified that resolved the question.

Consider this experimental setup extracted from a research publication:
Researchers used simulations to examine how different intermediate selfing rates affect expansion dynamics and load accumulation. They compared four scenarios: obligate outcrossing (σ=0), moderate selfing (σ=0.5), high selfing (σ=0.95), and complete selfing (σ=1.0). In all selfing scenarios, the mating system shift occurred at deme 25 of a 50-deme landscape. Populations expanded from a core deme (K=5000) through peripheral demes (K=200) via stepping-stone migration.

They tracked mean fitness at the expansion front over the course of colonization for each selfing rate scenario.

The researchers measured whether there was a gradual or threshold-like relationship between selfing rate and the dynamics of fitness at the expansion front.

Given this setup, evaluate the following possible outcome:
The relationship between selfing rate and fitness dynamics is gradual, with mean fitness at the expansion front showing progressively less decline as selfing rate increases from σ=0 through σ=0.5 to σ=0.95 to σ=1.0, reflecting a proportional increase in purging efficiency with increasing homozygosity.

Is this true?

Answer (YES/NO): NO